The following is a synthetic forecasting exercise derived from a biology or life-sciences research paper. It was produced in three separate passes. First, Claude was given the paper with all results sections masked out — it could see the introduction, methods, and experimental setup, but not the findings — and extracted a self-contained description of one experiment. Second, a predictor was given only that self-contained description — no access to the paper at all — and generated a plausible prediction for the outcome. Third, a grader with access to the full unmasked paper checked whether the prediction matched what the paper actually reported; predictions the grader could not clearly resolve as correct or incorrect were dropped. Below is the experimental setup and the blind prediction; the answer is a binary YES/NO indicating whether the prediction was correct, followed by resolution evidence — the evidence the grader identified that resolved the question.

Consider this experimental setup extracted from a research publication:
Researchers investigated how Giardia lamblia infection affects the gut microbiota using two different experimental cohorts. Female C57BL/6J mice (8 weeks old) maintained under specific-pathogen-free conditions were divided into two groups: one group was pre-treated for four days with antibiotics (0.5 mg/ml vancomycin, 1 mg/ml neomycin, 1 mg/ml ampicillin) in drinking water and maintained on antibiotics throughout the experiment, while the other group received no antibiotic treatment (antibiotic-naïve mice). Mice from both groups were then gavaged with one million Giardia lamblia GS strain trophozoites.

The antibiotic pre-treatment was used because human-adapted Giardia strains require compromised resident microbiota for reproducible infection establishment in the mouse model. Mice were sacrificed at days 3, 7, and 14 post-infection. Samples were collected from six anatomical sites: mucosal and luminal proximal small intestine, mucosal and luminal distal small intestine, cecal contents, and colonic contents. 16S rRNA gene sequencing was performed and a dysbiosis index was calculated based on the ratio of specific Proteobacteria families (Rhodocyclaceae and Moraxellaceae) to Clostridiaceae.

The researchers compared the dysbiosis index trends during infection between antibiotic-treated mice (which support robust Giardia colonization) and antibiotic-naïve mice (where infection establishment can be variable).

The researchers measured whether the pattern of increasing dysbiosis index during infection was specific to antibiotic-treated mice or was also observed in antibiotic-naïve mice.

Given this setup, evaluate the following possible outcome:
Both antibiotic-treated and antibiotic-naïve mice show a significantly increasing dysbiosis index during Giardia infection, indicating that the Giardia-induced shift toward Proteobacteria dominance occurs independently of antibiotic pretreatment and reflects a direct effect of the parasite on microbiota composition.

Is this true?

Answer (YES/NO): YES